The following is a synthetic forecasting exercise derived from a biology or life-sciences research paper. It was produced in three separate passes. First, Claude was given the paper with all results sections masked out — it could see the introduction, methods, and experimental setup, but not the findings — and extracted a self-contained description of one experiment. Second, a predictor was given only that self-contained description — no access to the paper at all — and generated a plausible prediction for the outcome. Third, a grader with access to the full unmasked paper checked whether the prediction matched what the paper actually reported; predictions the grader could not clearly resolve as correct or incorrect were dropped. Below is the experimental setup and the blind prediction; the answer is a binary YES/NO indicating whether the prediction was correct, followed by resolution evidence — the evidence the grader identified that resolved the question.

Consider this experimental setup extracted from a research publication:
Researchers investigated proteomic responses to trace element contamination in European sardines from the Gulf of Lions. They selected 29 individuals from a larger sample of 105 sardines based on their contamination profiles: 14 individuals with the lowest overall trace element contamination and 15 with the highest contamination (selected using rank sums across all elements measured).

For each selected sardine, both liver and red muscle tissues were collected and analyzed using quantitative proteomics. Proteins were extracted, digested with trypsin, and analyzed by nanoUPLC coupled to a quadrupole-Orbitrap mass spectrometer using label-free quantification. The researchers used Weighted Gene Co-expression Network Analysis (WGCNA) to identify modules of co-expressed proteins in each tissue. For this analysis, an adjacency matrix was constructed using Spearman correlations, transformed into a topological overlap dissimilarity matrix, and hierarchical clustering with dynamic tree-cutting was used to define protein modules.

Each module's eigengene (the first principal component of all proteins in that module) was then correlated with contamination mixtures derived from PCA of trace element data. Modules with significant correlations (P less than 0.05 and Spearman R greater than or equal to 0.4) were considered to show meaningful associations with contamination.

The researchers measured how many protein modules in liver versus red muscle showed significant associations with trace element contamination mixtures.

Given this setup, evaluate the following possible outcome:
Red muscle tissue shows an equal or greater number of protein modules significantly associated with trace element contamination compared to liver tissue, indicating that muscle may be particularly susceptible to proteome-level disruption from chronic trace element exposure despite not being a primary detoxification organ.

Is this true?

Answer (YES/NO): NO